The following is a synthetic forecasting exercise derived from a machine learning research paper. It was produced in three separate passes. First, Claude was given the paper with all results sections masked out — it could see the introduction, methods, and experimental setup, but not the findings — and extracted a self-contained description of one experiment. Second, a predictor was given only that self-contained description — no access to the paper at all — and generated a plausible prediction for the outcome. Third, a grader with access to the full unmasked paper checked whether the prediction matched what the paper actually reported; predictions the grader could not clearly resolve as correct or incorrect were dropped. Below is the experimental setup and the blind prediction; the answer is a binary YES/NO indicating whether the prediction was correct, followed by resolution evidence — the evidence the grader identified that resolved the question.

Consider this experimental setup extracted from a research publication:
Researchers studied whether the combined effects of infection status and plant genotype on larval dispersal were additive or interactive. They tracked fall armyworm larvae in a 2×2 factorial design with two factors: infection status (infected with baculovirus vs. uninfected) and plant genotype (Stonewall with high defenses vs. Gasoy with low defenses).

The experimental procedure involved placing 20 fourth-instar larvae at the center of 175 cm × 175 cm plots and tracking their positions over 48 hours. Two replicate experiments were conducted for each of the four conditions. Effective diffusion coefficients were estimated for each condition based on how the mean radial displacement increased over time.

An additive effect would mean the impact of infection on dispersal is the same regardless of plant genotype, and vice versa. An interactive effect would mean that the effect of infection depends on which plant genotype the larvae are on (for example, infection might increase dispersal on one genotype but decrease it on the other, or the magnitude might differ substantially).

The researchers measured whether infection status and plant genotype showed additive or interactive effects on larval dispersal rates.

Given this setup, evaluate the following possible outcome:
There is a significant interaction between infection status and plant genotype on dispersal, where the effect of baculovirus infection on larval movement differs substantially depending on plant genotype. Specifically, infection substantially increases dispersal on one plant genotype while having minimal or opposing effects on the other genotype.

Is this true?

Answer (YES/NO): YES